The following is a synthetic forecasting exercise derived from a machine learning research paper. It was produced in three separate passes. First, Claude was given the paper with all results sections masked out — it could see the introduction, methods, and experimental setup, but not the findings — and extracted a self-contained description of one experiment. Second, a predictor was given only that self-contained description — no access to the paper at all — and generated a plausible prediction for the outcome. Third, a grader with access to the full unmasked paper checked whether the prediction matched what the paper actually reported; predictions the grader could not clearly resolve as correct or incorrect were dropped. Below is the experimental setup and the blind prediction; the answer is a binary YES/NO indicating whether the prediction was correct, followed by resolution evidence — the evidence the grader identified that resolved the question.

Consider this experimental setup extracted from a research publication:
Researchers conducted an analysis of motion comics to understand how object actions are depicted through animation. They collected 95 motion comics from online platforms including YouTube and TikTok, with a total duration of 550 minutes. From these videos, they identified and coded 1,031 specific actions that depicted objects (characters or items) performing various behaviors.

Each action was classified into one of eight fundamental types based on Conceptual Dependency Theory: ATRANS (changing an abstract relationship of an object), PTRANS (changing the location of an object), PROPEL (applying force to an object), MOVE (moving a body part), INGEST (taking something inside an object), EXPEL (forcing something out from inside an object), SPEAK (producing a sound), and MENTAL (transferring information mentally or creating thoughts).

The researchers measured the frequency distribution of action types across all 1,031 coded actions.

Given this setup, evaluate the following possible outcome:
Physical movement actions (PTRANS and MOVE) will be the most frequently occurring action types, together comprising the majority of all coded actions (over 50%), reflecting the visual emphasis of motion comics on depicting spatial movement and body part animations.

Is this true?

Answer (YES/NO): YES